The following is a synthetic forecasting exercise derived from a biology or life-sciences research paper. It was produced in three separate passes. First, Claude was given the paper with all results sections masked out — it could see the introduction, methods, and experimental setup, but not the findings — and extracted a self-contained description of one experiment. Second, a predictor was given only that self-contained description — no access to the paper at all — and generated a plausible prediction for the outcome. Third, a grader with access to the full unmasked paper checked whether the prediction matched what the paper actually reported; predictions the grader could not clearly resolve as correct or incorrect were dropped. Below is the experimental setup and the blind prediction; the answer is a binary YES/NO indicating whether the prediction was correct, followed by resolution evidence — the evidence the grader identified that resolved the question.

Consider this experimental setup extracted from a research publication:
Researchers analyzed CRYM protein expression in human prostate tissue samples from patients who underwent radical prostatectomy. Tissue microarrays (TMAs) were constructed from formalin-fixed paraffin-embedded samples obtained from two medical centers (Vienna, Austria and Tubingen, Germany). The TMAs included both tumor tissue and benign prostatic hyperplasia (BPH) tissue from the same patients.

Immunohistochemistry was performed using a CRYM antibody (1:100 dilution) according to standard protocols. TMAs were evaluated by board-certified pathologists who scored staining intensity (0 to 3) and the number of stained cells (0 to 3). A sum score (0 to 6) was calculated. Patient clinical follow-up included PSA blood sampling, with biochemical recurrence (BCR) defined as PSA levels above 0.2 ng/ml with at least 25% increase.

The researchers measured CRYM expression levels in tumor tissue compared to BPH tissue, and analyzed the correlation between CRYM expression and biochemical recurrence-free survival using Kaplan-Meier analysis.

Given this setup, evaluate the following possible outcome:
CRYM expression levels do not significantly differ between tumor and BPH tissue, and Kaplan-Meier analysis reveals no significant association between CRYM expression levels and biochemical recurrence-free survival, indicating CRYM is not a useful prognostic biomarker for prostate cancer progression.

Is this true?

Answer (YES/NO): NO